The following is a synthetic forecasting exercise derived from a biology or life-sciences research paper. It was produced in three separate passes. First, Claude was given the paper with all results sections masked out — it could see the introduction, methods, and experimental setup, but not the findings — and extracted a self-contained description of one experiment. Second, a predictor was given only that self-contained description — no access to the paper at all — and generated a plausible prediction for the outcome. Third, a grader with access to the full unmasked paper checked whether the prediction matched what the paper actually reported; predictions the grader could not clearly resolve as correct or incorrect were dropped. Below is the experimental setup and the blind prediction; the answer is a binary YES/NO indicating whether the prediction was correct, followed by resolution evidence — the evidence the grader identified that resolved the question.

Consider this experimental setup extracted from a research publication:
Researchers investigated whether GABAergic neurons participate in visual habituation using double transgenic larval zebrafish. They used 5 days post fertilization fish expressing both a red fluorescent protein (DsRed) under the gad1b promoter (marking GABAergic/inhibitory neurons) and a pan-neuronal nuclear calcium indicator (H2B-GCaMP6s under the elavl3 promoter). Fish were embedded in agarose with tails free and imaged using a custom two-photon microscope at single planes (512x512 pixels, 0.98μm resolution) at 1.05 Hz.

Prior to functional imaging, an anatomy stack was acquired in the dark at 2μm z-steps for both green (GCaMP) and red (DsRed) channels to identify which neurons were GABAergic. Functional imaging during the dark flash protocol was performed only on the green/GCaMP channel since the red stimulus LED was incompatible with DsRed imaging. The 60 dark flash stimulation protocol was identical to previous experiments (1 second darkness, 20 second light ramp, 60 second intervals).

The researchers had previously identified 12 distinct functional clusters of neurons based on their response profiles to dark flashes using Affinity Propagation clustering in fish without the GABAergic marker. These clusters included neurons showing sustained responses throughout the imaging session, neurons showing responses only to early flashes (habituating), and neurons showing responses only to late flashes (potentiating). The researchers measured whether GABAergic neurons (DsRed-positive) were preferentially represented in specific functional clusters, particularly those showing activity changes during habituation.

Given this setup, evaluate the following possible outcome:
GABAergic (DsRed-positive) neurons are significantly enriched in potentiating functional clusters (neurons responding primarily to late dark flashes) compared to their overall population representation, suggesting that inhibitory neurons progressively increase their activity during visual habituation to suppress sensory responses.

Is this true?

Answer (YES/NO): NO